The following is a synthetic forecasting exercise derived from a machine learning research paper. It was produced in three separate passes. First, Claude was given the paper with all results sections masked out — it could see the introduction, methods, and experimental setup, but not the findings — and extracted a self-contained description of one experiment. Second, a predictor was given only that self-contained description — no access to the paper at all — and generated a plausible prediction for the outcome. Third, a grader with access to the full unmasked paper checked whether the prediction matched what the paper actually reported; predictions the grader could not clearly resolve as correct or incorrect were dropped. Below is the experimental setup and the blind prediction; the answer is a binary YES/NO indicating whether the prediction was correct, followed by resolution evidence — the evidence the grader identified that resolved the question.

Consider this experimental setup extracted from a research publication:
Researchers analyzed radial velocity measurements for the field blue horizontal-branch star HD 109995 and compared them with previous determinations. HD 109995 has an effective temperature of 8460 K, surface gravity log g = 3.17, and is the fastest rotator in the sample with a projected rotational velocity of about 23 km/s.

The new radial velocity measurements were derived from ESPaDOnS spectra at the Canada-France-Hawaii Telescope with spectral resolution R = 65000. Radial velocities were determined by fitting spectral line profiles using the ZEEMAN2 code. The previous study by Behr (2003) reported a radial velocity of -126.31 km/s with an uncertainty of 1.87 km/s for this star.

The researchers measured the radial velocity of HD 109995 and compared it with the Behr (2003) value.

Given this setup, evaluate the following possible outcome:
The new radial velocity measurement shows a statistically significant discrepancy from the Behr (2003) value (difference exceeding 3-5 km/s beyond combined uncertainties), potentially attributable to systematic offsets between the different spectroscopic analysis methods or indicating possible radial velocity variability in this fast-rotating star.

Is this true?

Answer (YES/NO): NO